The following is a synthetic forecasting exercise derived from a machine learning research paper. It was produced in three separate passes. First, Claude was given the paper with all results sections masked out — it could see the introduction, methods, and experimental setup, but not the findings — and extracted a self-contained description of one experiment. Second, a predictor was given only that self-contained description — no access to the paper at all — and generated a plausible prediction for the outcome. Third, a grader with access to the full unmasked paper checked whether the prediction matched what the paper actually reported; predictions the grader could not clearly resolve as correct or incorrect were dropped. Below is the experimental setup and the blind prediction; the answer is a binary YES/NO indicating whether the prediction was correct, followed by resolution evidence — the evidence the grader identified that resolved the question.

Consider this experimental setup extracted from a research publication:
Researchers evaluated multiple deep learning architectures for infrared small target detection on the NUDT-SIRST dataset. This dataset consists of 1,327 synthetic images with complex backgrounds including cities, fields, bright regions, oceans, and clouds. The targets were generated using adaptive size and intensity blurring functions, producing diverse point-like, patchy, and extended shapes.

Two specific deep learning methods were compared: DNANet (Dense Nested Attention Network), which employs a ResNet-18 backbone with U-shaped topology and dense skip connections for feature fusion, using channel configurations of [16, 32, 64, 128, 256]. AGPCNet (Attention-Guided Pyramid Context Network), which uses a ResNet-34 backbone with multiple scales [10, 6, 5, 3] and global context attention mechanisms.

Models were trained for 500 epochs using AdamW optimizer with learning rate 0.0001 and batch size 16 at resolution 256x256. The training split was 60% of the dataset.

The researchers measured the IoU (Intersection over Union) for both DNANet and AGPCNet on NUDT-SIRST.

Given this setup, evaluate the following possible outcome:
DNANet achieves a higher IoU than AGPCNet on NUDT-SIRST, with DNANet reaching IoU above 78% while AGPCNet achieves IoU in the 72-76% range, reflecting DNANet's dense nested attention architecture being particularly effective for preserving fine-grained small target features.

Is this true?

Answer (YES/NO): NO